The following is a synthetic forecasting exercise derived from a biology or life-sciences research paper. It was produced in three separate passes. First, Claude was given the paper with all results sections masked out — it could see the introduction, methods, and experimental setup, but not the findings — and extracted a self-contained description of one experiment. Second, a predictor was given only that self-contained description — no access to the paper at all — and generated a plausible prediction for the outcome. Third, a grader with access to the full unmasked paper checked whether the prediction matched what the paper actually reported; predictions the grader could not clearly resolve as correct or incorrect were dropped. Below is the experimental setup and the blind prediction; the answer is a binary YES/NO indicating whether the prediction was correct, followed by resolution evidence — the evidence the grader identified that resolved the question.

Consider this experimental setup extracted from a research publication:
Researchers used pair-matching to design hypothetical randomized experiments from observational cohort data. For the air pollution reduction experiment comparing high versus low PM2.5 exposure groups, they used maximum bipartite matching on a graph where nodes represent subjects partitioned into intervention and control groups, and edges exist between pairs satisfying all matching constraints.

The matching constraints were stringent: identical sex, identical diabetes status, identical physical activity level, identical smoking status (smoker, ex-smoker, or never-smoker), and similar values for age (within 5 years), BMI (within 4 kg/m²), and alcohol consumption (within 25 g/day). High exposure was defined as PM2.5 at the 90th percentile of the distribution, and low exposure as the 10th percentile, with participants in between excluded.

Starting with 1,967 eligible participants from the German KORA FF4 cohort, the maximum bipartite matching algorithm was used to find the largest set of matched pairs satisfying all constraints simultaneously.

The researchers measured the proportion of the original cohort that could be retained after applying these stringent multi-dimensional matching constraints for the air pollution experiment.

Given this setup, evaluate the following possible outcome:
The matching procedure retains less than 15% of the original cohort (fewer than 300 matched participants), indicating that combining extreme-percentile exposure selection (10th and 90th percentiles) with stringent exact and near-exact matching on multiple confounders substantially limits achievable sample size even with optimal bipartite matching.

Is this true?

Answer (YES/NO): YES